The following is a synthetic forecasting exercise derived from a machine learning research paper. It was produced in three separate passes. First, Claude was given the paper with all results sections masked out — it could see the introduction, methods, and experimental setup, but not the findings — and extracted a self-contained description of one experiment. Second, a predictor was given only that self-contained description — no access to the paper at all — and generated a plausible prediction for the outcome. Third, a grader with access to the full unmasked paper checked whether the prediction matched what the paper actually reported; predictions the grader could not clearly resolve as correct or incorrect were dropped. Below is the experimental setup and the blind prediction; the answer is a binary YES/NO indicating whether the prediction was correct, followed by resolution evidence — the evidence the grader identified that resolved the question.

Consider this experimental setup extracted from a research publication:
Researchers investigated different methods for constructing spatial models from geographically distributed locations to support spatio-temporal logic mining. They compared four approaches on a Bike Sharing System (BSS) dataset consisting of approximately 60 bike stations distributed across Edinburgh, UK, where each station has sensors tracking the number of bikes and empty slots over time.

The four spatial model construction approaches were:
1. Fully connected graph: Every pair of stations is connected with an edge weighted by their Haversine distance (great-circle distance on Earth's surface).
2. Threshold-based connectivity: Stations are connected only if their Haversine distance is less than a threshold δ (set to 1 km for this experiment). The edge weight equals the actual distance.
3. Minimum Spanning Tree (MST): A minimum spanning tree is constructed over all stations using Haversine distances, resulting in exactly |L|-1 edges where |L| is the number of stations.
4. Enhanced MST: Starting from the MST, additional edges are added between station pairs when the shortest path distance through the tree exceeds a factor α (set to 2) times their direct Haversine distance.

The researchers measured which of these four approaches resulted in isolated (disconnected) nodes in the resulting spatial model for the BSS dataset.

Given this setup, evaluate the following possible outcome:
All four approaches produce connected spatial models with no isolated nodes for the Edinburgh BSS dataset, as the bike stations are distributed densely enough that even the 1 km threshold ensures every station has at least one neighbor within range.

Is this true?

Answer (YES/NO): NO